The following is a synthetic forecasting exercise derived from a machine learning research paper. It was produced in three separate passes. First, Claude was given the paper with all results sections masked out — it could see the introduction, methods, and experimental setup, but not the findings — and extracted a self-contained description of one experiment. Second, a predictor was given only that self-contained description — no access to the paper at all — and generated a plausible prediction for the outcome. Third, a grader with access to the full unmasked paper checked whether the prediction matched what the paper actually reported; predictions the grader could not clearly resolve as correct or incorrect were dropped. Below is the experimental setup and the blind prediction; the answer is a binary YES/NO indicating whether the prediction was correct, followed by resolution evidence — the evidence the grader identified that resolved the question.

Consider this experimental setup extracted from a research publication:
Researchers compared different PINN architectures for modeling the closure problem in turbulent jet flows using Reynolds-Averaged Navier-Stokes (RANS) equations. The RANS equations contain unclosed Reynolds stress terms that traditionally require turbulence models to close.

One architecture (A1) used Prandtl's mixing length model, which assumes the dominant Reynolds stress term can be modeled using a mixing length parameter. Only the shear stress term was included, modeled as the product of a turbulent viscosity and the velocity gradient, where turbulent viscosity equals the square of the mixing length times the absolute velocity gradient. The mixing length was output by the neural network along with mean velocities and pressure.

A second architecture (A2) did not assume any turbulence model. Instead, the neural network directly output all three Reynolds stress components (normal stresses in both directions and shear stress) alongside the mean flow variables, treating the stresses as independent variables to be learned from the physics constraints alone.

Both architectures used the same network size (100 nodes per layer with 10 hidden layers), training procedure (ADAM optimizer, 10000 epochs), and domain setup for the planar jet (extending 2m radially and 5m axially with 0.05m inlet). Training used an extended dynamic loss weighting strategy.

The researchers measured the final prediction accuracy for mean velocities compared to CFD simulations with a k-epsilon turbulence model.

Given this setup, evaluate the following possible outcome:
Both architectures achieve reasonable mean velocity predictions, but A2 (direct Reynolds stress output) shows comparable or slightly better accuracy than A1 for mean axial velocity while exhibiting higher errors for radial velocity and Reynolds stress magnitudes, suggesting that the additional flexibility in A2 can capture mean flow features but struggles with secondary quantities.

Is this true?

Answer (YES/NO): NO